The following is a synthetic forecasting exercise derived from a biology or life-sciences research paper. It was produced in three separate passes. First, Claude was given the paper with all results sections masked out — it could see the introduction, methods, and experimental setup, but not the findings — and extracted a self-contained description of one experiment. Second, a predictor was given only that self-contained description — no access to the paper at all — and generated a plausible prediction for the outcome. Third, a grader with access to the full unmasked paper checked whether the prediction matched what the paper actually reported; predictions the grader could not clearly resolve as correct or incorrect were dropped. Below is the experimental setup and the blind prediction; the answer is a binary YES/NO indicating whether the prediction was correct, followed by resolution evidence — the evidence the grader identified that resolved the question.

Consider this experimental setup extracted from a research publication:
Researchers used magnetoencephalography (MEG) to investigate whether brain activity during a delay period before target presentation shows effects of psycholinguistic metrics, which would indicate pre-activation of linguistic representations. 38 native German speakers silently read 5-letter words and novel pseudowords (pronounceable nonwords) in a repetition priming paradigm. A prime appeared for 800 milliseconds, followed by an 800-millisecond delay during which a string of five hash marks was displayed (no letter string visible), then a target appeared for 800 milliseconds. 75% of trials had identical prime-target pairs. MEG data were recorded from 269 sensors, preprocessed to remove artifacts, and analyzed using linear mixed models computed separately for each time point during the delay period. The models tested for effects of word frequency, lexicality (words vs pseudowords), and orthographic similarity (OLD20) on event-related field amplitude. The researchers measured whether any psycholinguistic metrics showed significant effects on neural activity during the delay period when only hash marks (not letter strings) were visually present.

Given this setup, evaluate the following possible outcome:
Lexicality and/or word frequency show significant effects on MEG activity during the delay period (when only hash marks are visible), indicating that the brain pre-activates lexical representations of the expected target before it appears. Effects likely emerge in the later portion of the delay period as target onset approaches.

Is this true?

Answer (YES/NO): YES